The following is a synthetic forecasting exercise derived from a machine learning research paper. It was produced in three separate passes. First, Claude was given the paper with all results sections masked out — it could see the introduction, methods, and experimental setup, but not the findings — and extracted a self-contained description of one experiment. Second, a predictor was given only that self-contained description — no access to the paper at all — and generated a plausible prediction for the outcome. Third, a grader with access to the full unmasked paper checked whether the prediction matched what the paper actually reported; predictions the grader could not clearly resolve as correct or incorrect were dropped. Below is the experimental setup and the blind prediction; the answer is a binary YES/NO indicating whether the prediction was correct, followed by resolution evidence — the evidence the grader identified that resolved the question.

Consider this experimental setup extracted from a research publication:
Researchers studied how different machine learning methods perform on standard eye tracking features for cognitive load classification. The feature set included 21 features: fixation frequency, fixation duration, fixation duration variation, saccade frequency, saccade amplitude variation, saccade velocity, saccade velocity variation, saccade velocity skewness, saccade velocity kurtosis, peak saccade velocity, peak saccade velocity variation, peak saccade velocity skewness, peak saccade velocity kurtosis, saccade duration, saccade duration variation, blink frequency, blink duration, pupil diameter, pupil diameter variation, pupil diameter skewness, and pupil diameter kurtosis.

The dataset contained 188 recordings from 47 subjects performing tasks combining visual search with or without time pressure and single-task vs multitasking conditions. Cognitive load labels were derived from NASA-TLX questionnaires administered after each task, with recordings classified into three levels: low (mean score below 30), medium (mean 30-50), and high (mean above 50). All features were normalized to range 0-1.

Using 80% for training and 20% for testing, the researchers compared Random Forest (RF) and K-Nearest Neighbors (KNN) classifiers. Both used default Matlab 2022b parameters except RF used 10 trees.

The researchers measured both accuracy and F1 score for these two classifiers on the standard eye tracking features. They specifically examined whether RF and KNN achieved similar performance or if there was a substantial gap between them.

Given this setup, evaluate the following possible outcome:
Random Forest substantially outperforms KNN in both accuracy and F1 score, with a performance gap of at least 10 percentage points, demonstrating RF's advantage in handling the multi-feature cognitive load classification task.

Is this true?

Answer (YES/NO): NO